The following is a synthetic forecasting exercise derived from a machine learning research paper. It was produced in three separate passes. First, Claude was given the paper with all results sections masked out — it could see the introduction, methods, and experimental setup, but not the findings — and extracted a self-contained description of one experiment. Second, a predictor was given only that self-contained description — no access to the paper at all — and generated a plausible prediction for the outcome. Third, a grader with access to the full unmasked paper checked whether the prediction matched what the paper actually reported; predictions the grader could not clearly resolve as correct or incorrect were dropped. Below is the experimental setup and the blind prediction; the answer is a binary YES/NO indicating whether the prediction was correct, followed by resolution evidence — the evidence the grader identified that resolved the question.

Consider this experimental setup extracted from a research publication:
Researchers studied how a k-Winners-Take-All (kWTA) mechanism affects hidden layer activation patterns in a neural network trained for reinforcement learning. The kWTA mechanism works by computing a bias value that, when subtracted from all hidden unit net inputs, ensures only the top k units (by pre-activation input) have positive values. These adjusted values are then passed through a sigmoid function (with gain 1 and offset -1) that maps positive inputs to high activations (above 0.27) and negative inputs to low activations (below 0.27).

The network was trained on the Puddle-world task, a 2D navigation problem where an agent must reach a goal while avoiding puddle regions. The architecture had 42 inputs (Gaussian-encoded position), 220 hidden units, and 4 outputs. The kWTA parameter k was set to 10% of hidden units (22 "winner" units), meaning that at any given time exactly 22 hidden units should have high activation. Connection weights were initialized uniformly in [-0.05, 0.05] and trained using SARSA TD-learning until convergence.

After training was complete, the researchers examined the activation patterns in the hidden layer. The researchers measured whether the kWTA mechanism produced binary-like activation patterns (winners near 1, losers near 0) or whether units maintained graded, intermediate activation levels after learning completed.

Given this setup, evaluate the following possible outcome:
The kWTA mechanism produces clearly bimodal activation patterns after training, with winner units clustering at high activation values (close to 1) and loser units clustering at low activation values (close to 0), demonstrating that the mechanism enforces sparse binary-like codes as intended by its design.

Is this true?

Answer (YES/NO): YES